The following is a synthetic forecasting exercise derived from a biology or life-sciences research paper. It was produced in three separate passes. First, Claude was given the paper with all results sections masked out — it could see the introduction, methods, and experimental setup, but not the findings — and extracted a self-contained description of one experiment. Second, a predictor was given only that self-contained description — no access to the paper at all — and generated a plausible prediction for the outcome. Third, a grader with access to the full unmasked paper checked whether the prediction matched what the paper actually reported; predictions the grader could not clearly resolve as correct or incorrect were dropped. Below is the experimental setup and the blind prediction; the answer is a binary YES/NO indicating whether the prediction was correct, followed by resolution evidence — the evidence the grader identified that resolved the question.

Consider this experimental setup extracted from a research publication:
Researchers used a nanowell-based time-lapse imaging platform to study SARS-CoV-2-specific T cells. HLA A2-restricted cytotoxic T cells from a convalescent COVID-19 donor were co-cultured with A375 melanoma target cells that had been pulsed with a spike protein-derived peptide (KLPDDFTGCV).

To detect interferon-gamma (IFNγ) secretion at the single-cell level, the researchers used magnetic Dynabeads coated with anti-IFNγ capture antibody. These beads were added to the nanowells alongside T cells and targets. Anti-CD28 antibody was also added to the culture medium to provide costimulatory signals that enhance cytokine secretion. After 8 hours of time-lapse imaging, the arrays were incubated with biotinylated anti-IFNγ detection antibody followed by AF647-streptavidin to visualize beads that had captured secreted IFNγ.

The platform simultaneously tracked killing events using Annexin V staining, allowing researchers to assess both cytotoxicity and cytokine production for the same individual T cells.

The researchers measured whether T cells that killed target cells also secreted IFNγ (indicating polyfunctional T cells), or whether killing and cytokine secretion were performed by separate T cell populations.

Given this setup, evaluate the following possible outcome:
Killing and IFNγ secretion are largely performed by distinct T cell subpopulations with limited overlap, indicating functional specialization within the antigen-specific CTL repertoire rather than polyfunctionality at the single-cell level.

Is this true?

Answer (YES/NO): NO